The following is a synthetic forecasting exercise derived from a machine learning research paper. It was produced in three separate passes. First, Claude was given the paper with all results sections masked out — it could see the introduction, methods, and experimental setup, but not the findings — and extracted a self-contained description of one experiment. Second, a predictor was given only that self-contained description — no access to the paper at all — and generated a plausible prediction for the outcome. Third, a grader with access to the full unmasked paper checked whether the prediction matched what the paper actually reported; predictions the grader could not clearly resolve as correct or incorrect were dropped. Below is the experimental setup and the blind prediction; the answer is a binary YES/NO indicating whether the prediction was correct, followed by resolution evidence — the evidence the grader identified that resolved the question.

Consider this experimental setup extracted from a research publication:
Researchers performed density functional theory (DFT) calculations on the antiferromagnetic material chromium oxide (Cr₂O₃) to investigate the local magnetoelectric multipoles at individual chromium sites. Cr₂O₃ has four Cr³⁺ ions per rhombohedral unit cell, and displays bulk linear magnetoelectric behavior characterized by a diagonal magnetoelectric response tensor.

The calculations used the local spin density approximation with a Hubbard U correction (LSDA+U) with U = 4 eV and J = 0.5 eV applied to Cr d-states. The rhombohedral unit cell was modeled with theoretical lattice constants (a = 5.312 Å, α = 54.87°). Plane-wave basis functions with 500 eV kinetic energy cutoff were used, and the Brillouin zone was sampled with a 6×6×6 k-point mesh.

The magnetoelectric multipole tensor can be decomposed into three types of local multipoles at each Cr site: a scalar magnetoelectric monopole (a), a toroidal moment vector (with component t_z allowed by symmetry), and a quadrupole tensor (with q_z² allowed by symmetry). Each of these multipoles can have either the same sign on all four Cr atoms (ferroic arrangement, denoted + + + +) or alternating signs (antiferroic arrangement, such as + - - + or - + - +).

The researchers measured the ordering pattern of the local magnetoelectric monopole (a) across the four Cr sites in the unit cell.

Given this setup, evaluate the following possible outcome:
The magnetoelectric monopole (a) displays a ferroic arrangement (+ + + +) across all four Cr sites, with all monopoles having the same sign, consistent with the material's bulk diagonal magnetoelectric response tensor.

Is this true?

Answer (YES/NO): YES